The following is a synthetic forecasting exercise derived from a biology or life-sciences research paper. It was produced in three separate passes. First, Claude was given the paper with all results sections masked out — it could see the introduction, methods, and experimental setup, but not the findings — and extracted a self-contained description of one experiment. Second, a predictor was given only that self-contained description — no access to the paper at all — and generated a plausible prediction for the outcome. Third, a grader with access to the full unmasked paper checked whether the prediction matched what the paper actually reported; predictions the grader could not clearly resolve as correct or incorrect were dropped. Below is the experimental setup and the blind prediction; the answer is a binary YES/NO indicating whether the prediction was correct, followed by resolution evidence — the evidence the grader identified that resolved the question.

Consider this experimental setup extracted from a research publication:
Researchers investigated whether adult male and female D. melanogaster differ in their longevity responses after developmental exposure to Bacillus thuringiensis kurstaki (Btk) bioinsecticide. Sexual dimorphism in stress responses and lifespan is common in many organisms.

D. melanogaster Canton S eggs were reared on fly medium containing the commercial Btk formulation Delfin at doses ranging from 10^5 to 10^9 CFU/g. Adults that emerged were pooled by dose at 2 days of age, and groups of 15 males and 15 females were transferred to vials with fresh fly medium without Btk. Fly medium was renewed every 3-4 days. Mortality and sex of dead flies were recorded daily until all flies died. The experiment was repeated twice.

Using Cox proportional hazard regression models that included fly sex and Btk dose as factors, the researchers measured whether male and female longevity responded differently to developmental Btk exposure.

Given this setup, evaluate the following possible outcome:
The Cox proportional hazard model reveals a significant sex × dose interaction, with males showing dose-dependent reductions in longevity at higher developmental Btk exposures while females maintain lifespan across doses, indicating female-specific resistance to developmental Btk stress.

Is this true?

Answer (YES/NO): NO